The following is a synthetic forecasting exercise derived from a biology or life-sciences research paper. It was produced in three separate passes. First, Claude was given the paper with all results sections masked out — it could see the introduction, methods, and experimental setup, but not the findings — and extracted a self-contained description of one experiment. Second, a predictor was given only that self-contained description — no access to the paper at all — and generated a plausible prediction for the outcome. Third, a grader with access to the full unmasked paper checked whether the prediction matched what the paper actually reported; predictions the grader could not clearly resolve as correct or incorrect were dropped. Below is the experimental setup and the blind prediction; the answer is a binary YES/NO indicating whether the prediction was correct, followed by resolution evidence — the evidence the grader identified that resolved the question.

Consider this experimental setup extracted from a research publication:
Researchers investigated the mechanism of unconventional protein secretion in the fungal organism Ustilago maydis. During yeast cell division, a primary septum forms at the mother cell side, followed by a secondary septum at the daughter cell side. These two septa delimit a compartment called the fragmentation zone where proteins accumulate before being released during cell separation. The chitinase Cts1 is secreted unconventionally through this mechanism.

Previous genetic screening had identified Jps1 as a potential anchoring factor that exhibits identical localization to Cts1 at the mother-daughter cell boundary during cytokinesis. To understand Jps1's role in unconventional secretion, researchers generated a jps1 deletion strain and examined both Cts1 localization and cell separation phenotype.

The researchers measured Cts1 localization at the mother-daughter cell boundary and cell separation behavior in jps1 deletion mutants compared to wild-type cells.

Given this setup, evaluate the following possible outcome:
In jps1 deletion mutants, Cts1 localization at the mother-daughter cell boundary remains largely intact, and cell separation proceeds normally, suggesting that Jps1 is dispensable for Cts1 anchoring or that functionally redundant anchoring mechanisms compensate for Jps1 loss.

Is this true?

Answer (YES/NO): NO